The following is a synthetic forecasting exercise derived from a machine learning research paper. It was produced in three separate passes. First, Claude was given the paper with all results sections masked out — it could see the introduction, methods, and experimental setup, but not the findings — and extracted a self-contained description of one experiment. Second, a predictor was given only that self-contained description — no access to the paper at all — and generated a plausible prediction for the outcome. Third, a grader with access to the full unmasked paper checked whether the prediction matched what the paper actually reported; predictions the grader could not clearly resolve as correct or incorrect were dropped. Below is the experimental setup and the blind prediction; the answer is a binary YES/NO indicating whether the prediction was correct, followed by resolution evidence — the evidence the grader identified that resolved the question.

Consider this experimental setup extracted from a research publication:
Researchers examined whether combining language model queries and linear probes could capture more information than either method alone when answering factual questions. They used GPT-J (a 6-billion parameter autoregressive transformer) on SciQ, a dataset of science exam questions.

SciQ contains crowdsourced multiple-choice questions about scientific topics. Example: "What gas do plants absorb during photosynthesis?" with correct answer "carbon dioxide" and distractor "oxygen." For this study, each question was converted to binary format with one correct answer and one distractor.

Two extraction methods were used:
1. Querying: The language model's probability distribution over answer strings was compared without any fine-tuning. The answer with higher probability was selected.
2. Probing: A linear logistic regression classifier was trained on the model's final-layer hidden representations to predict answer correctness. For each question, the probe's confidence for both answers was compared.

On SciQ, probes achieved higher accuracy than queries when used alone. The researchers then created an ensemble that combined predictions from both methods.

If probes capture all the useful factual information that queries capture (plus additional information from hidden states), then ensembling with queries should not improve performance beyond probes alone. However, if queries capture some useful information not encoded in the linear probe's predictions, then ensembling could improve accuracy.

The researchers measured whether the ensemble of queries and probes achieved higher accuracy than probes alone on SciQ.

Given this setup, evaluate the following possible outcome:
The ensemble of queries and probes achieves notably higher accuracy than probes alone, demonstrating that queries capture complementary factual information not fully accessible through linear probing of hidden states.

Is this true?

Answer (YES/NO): YES